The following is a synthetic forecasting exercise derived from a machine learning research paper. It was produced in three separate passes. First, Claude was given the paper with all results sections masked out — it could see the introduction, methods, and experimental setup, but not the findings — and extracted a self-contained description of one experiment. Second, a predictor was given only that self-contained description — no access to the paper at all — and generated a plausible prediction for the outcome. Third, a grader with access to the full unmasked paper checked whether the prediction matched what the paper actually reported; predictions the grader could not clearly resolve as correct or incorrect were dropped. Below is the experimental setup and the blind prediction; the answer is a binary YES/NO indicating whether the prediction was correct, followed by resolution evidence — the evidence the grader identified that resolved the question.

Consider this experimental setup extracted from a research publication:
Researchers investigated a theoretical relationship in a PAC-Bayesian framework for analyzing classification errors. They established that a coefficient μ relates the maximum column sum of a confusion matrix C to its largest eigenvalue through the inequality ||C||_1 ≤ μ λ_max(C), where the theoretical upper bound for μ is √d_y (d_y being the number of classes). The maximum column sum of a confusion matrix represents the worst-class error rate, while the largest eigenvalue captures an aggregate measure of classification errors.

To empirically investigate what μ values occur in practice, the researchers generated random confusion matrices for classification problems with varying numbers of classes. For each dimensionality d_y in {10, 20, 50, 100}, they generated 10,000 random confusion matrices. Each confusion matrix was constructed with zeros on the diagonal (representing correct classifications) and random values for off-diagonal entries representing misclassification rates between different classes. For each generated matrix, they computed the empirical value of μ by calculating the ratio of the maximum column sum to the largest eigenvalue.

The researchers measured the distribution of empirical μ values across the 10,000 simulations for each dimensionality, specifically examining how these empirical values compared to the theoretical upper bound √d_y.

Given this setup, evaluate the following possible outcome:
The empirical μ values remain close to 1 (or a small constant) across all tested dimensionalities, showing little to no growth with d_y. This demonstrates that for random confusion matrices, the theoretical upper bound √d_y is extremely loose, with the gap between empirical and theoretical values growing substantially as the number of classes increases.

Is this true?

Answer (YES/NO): YES